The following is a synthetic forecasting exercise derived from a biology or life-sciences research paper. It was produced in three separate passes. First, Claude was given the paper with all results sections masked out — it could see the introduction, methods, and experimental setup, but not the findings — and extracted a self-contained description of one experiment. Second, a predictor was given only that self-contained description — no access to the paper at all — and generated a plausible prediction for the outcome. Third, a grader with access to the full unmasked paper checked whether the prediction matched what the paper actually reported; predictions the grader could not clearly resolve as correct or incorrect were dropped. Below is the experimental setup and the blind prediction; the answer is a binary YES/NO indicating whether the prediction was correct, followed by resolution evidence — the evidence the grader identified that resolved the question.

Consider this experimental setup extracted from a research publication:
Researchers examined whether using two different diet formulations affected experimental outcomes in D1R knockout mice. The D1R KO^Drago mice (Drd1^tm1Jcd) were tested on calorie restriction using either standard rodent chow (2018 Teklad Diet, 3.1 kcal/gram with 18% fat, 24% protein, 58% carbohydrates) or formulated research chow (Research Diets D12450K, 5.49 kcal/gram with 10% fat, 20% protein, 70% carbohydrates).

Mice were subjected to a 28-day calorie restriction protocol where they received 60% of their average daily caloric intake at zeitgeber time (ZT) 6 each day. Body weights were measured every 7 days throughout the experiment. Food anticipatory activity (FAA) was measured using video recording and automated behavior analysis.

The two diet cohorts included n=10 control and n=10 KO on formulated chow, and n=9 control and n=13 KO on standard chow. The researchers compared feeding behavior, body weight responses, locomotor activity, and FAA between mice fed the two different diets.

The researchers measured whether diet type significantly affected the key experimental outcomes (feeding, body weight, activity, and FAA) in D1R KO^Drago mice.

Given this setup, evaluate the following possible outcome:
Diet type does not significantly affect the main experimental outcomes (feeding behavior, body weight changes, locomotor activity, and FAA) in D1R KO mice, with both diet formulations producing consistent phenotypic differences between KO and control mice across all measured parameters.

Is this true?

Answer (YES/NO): YES